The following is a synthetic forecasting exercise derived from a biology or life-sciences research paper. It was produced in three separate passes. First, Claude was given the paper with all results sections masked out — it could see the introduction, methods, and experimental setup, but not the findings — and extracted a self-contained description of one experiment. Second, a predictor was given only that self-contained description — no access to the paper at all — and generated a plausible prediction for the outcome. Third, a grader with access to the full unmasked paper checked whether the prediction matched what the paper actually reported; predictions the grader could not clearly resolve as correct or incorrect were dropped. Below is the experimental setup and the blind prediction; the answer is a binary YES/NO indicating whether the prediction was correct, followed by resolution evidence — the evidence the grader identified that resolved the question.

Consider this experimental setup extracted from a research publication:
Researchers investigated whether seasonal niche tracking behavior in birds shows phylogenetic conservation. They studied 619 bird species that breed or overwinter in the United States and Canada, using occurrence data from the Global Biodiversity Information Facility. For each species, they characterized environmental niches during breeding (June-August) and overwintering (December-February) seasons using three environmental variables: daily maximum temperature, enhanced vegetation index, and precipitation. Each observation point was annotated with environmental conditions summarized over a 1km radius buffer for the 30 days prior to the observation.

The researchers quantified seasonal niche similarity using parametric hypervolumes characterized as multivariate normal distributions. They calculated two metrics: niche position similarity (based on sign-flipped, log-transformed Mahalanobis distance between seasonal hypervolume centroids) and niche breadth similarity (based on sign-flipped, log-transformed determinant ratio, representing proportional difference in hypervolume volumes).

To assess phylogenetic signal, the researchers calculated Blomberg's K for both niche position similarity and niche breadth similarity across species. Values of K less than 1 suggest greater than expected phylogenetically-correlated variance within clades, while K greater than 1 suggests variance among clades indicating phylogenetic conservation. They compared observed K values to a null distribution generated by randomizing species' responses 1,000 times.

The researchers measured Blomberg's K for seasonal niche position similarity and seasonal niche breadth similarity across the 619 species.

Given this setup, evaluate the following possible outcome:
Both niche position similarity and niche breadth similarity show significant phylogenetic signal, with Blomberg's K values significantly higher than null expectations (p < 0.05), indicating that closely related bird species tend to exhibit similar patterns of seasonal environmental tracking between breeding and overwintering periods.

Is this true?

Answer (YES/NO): NO